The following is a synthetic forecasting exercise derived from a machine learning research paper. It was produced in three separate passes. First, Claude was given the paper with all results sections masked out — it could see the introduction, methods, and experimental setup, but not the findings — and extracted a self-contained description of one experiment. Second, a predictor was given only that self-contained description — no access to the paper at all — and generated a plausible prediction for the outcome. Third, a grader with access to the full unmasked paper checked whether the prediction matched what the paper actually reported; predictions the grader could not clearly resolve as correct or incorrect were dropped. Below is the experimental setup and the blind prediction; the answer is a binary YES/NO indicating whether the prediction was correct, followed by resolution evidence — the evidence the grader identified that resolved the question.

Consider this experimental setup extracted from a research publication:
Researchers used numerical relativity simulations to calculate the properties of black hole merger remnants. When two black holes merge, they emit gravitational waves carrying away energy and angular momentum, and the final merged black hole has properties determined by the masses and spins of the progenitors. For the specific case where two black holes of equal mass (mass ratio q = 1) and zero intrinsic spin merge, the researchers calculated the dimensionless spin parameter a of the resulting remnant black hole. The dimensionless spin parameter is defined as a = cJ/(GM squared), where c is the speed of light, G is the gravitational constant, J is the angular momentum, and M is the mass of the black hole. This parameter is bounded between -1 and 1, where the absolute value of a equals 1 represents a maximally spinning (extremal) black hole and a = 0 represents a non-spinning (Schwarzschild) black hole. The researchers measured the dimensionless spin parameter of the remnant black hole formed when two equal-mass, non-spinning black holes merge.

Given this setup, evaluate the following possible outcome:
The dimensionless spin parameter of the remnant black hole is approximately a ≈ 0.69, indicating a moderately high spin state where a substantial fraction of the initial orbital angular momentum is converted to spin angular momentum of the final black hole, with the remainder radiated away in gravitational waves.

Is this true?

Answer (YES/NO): YES